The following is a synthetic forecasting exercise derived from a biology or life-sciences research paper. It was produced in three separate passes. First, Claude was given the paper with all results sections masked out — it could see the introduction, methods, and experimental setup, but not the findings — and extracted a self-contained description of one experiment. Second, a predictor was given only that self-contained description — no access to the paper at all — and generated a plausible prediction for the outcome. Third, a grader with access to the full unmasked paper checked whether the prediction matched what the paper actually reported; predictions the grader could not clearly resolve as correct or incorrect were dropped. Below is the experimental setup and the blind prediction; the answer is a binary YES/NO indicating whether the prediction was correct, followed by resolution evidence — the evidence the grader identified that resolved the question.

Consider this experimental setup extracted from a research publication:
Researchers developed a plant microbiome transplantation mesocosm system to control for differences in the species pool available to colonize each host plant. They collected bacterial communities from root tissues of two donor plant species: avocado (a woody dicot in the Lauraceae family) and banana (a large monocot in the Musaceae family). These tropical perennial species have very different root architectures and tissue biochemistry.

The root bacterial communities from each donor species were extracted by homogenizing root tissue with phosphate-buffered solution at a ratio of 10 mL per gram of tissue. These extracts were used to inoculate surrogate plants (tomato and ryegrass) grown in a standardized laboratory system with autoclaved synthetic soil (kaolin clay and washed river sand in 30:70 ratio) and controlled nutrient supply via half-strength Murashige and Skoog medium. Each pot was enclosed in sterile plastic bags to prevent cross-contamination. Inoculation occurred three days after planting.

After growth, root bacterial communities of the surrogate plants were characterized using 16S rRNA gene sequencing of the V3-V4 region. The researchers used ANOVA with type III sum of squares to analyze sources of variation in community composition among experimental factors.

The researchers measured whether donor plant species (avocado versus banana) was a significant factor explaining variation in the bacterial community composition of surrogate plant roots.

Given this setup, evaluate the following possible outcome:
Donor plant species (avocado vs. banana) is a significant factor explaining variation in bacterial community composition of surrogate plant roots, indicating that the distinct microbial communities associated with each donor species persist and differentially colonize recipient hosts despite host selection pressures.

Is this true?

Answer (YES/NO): YES